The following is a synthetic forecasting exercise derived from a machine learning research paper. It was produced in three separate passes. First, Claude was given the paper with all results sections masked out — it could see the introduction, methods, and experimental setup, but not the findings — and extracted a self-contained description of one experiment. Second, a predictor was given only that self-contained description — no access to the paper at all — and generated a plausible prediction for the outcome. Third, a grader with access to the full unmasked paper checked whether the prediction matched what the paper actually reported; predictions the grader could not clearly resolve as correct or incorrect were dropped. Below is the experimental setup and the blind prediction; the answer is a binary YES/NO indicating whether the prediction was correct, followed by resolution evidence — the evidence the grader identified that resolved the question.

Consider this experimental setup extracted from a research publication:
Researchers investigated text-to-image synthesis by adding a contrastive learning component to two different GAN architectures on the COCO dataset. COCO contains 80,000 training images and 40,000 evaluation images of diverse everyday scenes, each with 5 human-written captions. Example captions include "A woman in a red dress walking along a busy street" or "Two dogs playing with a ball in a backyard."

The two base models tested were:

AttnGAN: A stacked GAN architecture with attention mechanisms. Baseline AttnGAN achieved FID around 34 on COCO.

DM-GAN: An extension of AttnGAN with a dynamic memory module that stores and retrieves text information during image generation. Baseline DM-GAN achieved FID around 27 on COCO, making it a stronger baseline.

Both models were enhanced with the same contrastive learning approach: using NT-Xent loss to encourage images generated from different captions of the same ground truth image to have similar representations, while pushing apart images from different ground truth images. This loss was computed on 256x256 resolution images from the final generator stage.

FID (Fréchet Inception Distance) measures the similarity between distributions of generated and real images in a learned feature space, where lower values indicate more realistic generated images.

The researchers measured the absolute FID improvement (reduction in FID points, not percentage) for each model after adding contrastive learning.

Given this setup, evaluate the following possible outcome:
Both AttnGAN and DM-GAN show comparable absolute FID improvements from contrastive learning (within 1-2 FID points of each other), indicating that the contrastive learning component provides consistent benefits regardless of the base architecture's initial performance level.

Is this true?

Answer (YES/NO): NO